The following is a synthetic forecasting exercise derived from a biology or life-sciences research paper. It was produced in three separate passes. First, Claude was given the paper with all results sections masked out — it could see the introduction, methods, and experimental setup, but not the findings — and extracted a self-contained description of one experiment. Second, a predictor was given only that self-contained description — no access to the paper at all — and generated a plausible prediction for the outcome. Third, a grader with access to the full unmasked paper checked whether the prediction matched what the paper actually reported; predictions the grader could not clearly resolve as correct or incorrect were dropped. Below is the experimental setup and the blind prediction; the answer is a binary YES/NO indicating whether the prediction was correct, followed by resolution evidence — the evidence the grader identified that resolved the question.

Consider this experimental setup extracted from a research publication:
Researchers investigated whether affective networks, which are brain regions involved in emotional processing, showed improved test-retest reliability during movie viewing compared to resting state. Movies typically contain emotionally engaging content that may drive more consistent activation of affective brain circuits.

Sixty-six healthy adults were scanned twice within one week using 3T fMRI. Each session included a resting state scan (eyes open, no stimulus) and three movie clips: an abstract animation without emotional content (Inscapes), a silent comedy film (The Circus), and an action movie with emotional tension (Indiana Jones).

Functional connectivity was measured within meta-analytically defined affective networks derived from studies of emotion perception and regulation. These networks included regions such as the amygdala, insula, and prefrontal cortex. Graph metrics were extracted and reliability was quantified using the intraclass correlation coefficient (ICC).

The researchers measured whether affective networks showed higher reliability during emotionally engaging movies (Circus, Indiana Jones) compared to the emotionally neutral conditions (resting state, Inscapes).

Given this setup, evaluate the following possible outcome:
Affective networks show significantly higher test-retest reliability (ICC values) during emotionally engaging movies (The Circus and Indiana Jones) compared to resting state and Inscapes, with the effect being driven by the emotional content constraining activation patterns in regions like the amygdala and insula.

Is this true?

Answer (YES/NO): NO